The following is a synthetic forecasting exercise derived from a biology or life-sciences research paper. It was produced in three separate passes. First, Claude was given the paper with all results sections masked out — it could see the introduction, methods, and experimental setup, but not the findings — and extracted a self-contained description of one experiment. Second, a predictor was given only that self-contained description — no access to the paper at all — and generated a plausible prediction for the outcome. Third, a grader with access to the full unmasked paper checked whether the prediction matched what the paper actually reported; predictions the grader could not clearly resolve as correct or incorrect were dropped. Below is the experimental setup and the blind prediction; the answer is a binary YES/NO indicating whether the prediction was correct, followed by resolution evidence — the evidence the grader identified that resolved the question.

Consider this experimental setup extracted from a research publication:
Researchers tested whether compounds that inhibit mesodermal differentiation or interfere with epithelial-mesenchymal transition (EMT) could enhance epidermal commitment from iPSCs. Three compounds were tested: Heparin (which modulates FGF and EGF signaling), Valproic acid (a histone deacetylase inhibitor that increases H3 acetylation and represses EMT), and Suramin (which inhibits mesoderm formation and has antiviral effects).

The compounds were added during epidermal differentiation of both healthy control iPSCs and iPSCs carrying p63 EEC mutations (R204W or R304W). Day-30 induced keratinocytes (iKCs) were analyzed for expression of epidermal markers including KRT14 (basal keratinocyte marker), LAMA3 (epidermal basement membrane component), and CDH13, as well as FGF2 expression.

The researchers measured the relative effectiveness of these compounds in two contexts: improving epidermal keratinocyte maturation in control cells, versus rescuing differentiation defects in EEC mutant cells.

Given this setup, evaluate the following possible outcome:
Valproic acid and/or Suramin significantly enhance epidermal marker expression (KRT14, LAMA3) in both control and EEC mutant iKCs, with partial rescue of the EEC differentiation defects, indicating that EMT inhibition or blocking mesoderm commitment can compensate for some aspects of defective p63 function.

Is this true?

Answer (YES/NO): YES